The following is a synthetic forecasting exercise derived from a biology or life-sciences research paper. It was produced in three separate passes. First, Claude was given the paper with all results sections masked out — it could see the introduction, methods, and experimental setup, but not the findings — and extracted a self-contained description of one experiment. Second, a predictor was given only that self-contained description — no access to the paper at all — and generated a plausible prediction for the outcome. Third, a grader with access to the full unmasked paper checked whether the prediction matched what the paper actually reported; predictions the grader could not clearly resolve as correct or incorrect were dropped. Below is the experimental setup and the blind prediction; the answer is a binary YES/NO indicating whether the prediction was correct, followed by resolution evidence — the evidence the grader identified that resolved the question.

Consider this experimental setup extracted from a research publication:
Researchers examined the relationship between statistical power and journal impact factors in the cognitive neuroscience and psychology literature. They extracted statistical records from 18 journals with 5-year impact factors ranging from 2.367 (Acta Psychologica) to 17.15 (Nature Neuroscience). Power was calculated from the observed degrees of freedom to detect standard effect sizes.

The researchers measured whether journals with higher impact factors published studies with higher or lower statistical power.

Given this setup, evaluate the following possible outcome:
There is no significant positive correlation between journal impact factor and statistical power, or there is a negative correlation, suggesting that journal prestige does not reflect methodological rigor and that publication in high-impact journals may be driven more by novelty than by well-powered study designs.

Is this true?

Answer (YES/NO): YES